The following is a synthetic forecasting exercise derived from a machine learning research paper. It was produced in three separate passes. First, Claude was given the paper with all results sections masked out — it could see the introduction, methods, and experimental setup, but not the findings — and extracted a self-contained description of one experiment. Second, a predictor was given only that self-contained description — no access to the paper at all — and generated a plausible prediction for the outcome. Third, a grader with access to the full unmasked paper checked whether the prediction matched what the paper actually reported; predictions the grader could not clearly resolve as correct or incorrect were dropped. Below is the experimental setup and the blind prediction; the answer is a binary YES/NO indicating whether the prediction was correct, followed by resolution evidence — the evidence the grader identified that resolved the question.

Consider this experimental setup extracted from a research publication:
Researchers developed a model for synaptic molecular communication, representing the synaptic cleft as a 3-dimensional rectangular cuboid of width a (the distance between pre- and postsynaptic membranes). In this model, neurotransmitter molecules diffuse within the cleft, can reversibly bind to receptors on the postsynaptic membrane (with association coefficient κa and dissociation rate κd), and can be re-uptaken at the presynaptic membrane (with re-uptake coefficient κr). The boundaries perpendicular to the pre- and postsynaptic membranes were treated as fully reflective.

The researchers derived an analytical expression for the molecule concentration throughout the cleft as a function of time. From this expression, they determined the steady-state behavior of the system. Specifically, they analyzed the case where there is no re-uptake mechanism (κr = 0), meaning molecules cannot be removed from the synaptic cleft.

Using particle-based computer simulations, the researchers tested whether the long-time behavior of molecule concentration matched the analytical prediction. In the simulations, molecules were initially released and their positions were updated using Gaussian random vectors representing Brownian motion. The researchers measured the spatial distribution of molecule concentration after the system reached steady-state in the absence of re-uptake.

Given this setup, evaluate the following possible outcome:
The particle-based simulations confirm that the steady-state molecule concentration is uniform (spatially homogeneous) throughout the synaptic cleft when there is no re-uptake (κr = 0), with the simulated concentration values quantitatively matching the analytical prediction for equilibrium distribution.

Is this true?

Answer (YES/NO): YES